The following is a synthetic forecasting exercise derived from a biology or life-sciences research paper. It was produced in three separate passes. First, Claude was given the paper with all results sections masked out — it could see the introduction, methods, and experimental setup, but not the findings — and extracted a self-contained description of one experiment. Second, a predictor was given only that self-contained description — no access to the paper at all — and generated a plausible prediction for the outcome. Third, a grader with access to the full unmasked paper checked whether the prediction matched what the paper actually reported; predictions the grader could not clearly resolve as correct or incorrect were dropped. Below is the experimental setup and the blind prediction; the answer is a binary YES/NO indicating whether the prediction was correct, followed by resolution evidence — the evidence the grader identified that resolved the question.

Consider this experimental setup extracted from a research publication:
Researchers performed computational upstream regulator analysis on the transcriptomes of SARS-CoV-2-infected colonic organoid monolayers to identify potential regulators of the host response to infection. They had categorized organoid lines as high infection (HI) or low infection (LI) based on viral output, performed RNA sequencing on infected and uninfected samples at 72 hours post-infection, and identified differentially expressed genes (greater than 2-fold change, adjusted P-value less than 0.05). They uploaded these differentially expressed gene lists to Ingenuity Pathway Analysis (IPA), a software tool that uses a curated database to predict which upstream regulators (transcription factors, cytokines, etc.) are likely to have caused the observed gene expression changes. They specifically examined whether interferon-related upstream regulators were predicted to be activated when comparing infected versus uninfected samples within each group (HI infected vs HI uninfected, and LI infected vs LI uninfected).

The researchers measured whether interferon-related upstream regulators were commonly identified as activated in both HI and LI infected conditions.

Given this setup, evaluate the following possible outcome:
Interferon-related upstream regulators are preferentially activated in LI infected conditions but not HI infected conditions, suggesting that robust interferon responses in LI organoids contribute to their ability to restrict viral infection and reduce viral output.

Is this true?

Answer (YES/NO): NO